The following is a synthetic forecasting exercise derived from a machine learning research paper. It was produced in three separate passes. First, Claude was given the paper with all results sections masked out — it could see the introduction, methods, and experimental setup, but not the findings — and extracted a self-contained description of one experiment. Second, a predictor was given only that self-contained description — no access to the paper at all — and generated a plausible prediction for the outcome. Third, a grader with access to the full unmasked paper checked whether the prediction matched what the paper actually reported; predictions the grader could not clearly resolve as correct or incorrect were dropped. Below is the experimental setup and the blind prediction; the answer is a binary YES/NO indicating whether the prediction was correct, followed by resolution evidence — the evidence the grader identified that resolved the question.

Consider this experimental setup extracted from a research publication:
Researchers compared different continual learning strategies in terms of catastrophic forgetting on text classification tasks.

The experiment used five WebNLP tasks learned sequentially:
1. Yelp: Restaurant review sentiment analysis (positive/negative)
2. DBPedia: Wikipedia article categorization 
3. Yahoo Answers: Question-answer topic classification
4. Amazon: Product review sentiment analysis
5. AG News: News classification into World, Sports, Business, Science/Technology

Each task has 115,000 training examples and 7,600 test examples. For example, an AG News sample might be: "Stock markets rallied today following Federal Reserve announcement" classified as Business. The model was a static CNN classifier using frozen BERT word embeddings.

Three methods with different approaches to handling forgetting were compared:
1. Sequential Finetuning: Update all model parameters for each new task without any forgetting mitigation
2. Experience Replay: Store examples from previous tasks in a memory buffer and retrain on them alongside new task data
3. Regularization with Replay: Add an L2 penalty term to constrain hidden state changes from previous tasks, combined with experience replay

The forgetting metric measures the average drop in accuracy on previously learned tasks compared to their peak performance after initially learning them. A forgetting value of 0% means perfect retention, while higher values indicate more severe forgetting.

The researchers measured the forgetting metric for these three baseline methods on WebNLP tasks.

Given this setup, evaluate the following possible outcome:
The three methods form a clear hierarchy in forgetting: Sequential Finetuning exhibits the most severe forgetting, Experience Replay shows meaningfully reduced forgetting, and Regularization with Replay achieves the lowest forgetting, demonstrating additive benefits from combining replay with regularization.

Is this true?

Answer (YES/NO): NO